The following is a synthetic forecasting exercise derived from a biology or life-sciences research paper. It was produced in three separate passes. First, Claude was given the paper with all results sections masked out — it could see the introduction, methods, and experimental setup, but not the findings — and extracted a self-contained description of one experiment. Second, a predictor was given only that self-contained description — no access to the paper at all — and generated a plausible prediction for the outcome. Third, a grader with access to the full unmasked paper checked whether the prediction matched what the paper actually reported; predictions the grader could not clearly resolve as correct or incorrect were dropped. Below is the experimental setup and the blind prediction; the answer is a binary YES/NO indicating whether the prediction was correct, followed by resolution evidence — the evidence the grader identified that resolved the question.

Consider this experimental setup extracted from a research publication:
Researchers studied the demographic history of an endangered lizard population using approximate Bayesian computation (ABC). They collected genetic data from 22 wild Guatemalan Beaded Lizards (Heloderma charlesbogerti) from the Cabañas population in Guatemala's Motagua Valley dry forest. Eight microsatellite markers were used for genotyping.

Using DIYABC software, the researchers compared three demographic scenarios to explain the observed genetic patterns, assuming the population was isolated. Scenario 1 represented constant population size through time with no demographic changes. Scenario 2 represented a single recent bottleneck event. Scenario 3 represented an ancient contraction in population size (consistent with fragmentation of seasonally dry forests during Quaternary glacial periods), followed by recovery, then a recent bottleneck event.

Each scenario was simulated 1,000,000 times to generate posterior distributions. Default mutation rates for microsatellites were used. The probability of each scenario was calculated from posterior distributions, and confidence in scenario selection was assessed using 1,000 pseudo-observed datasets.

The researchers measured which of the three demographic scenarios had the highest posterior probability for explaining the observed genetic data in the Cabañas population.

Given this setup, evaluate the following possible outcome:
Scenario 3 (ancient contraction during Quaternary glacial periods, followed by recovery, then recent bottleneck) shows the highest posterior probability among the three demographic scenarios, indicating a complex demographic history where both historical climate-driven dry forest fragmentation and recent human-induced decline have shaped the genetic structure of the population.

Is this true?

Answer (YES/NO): NO